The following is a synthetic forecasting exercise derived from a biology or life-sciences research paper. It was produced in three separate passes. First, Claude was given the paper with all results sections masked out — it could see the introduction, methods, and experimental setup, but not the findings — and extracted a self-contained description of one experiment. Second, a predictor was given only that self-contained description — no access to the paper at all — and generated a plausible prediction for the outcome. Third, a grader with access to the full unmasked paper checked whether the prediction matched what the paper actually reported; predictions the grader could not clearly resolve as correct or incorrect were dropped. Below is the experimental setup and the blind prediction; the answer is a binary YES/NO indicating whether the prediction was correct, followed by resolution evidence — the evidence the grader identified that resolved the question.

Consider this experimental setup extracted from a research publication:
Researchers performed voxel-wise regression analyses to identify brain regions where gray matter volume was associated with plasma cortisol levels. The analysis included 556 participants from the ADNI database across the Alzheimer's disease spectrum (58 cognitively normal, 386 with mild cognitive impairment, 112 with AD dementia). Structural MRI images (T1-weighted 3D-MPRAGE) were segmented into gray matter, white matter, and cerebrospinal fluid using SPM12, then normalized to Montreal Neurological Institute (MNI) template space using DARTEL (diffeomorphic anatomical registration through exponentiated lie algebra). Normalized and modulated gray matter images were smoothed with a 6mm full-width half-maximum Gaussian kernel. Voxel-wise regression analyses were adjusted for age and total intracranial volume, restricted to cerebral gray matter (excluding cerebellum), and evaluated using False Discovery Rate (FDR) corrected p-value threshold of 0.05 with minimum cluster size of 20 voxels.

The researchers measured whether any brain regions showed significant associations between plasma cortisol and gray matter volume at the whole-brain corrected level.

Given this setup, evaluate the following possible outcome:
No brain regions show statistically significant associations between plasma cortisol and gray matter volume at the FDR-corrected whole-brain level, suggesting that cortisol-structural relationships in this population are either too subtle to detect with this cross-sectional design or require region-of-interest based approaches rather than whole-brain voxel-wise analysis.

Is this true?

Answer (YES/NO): NO